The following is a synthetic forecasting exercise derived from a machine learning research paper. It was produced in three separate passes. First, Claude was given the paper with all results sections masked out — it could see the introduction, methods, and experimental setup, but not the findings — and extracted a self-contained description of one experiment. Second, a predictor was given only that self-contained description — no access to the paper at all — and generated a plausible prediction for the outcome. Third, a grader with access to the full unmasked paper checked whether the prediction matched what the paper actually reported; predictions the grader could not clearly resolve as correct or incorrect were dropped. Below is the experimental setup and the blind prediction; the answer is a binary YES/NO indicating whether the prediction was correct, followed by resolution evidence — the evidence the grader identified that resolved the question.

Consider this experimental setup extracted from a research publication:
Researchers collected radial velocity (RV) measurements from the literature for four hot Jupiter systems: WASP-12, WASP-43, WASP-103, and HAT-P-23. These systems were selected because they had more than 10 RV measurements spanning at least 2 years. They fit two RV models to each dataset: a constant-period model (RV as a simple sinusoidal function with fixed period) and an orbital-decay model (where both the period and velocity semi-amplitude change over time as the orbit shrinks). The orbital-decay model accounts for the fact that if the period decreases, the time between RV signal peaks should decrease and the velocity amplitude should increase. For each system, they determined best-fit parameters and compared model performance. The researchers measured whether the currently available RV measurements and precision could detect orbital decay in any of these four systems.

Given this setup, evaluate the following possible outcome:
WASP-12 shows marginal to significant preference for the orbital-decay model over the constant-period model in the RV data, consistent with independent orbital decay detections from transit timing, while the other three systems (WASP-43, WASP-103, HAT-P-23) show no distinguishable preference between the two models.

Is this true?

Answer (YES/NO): NO